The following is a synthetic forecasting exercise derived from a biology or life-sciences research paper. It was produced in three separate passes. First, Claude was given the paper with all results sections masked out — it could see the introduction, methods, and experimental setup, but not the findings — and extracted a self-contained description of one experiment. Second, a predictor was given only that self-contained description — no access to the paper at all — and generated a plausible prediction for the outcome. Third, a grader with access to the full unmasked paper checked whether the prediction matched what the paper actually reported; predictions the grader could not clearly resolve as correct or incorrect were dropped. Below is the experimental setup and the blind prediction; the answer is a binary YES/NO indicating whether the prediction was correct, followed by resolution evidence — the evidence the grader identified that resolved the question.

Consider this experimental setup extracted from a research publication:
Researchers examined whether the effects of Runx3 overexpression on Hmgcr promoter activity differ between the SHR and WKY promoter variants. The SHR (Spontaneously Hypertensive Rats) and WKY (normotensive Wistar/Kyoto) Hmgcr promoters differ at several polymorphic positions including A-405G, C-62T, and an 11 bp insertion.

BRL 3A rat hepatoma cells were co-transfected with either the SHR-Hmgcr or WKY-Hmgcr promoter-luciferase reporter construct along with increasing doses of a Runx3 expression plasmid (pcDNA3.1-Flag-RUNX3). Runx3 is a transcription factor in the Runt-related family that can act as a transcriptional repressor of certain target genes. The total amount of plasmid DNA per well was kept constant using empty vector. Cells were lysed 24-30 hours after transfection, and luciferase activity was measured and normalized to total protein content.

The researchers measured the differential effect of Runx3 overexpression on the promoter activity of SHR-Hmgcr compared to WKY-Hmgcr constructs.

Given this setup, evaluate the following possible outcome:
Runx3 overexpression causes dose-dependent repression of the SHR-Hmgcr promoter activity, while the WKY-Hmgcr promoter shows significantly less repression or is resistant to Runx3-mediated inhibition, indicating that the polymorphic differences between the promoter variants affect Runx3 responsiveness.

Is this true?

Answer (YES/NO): NO